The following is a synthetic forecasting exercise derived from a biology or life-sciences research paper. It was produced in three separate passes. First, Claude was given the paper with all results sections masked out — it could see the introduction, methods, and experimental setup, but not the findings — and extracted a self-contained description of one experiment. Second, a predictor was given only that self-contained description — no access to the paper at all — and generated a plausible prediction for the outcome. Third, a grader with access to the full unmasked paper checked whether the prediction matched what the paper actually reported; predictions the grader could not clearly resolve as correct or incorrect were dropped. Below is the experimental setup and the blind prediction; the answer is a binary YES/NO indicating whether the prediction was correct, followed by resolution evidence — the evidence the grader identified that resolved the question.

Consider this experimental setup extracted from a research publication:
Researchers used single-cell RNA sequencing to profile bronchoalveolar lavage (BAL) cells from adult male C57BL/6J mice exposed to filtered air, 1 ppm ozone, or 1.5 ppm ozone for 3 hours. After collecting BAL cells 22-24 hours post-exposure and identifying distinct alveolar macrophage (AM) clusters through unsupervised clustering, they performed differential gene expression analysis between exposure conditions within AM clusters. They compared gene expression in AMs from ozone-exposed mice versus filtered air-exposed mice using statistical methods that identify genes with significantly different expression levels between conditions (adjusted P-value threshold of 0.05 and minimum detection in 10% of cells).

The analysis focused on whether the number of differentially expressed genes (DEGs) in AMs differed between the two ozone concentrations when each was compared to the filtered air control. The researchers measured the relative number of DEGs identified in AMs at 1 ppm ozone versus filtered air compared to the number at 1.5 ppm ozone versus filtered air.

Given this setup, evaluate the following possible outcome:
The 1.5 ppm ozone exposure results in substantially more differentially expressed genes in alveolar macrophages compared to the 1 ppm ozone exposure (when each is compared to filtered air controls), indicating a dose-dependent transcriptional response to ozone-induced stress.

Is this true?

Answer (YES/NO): YES